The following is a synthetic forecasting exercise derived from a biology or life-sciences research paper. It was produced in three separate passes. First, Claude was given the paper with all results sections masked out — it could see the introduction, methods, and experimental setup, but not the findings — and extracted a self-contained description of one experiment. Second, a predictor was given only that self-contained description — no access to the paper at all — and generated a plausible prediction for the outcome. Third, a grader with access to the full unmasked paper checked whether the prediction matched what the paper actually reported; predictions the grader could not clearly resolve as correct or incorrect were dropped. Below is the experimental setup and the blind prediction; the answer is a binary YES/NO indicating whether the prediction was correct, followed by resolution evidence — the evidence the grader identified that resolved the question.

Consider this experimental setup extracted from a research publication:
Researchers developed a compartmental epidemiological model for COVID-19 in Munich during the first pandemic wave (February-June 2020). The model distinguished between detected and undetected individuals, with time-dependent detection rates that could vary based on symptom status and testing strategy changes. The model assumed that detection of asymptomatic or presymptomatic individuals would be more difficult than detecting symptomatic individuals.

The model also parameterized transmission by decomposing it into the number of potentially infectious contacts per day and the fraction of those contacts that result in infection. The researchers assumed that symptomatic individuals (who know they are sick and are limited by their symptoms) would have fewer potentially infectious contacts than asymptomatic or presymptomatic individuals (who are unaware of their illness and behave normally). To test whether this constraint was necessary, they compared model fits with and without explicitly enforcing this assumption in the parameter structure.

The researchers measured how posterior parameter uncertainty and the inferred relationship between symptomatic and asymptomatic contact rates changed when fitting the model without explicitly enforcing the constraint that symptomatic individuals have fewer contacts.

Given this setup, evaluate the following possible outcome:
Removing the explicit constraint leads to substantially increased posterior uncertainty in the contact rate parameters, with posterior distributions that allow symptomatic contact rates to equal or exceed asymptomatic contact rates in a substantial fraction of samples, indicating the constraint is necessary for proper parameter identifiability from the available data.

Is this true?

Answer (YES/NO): YES